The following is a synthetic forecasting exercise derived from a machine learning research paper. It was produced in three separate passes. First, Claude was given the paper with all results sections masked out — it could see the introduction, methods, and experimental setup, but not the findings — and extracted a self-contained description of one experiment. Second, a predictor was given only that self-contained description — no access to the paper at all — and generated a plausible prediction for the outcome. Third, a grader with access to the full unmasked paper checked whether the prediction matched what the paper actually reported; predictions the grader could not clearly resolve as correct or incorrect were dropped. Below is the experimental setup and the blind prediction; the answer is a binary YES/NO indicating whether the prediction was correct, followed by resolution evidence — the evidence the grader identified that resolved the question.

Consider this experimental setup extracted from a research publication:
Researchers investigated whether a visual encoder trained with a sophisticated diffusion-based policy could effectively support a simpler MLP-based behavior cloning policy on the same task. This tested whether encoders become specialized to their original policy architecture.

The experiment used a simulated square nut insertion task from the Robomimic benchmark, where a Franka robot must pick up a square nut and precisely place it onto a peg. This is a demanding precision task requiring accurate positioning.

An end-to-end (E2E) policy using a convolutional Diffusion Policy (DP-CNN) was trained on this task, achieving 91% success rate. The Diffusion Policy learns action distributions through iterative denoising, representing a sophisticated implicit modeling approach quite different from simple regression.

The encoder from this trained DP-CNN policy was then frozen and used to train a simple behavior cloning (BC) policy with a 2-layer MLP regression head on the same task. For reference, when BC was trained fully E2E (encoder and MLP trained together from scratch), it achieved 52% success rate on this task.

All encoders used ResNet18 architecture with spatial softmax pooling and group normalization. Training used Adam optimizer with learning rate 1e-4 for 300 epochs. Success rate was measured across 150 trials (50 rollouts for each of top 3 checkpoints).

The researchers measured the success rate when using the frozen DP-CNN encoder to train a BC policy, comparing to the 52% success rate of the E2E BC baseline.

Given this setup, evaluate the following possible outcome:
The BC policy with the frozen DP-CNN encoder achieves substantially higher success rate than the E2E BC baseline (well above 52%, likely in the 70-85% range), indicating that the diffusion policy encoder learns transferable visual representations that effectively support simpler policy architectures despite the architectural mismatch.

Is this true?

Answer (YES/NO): NO